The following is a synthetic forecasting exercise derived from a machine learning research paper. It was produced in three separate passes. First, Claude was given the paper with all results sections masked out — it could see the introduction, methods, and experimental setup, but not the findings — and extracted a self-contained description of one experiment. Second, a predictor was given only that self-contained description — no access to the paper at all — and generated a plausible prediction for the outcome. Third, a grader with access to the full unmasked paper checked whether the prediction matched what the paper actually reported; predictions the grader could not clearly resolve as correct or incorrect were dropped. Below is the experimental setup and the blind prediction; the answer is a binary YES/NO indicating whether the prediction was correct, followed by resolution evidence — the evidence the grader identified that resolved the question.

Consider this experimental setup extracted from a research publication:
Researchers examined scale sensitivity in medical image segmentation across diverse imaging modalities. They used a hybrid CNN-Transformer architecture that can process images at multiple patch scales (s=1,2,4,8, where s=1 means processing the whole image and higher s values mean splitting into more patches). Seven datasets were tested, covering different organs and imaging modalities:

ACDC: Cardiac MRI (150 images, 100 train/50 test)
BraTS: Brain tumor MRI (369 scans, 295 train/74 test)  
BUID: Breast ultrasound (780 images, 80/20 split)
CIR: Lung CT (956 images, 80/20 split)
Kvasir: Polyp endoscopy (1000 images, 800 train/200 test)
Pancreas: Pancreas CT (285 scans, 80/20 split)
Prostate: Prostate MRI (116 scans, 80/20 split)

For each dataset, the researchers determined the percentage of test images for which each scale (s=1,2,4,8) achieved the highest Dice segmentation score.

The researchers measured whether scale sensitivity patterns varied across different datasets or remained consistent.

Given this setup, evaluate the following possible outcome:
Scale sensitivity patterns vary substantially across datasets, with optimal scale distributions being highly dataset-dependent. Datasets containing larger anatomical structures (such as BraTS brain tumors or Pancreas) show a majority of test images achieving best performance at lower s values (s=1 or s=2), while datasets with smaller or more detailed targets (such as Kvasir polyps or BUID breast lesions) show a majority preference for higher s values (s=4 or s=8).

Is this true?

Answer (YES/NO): NO